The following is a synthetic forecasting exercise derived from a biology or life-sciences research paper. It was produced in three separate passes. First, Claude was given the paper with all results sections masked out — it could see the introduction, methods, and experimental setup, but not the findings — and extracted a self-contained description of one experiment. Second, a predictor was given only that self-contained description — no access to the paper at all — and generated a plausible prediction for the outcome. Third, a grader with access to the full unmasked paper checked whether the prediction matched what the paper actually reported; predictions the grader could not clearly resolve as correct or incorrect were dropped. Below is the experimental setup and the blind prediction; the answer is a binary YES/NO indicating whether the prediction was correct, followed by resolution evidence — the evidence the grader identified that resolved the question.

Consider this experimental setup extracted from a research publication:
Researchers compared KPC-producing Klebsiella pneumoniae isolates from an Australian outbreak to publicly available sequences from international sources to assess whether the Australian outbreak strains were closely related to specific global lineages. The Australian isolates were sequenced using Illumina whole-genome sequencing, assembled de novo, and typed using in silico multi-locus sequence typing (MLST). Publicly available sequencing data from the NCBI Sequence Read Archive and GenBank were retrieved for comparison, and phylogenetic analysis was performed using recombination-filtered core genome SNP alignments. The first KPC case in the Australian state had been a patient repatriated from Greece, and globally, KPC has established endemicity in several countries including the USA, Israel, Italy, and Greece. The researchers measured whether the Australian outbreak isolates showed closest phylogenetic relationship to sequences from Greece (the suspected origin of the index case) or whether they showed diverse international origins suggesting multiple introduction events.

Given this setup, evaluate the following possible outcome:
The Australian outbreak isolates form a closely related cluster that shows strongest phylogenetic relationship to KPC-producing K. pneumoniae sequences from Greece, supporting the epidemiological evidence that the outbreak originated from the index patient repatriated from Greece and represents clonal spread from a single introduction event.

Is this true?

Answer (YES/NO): NO